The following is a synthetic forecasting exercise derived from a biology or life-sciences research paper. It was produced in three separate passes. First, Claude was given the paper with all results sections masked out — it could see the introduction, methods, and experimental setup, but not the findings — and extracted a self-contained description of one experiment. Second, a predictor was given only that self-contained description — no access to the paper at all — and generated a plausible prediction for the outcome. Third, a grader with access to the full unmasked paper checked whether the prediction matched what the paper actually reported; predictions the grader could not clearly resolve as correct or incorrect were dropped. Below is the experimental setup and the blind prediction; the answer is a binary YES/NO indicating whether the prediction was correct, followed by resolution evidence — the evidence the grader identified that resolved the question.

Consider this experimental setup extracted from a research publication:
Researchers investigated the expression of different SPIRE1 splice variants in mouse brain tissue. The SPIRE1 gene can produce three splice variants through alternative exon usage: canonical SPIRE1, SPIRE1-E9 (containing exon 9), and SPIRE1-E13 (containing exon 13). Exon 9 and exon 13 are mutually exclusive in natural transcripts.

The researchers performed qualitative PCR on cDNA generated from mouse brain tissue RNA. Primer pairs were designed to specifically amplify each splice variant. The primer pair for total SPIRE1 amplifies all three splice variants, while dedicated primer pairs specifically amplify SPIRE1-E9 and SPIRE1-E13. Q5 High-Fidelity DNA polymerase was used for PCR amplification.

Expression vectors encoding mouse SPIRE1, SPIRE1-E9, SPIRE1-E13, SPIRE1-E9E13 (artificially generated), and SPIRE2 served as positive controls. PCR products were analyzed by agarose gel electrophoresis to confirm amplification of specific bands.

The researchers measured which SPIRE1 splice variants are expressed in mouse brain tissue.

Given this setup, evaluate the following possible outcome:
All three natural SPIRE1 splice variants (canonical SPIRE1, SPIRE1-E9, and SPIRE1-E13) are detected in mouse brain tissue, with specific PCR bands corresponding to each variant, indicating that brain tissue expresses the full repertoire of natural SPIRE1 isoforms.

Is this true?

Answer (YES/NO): YES